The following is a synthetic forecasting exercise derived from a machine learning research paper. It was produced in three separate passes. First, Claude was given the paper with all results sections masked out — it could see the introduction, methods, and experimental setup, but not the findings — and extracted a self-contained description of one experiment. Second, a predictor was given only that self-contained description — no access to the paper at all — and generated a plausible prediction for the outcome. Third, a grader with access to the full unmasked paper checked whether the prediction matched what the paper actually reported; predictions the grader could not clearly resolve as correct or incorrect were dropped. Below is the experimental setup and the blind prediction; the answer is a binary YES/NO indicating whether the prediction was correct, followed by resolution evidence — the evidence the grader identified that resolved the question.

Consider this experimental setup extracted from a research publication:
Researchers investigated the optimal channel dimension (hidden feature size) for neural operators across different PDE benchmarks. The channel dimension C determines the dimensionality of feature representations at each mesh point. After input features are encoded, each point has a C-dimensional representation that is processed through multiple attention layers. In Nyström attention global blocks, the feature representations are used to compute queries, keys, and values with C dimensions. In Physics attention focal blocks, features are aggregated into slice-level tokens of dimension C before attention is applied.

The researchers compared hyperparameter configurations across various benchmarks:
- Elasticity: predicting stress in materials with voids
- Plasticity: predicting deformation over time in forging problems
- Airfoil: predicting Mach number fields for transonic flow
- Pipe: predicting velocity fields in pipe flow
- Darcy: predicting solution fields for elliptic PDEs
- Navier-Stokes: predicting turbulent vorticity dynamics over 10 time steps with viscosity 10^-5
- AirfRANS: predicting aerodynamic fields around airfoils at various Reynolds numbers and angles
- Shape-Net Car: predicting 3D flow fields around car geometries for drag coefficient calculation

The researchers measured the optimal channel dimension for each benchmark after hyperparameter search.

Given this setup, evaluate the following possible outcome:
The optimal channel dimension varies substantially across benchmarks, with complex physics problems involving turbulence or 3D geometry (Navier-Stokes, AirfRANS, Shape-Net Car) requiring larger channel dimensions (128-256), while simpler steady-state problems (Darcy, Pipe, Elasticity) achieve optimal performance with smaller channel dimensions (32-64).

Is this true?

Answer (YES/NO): NO